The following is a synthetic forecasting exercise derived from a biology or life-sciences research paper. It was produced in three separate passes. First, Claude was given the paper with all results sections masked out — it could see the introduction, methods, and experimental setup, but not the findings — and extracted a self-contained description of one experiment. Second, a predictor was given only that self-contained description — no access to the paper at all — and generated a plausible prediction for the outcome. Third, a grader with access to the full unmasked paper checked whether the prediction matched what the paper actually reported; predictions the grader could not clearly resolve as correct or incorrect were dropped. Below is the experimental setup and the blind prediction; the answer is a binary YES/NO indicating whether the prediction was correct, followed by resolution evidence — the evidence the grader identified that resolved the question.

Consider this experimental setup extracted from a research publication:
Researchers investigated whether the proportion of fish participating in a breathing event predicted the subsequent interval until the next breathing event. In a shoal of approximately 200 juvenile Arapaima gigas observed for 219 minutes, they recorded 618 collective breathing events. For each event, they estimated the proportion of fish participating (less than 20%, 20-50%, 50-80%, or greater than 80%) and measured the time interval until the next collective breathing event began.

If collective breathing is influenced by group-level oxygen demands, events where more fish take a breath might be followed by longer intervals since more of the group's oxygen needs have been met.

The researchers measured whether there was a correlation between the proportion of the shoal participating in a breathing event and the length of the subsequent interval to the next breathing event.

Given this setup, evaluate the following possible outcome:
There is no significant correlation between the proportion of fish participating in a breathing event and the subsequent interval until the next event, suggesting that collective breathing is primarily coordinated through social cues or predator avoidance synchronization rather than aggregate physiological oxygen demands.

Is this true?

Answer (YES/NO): NO